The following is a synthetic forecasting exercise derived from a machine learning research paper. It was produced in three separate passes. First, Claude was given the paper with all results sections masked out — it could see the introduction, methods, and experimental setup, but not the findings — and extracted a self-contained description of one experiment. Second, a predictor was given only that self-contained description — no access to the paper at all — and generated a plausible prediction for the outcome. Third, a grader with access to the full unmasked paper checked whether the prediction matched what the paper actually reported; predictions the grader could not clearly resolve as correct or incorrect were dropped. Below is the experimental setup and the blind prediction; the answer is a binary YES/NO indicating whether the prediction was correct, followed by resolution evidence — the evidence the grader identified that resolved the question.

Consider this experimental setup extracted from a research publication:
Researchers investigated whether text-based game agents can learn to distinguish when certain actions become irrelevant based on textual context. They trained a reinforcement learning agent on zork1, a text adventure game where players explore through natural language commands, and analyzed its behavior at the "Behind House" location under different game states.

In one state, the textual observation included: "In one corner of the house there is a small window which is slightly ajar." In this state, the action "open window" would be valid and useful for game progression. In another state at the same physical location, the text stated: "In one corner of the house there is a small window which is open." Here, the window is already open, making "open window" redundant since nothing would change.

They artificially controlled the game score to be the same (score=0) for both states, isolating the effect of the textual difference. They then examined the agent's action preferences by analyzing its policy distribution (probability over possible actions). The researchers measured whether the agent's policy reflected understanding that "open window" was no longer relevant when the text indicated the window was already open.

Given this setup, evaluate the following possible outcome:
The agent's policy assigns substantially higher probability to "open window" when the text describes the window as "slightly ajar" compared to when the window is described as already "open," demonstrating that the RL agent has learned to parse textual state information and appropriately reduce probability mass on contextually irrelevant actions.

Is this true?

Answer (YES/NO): YES